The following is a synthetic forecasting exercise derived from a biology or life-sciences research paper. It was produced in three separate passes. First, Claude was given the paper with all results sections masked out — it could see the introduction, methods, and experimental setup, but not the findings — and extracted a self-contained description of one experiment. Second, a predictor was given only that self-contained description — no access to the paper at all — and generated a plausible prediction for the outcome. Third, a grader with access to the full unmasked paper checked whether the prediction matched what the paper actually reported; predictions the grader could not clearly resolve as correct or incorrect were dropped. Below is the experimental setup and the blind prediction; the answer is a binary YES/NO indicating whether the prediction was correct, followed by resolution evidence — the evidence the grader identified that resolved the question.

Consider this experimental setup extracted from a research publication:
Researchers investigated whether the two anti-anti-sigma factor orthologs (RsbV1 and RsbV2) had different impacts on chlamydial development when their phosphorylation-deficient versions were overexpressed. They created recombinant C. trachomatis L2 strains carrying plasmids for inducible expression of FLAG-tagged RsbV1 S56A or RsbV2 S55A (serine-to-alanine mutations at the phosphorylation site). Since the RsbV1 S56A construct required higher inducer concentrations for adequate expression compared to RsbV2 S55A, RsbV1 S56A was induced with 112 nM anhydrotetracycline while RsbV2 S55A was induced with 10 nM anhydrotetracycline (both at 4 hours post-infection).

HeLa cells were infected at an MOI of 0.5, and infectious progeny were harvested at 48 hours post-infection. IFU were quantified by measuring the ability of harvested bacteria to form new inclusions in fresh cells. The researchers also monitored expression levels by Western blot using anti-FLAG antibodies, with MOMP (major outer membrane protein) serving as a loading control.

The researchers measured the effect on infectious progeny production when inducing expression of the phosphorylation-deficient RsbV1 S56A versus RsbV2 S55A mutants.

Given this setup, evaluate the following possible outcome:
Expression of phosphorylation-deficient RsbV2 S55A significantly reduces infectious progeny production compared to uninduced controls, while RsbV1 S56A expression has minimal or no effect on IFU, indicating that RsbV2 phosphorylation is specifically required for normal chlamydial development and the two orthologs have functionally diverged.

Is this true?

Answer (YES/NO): YES